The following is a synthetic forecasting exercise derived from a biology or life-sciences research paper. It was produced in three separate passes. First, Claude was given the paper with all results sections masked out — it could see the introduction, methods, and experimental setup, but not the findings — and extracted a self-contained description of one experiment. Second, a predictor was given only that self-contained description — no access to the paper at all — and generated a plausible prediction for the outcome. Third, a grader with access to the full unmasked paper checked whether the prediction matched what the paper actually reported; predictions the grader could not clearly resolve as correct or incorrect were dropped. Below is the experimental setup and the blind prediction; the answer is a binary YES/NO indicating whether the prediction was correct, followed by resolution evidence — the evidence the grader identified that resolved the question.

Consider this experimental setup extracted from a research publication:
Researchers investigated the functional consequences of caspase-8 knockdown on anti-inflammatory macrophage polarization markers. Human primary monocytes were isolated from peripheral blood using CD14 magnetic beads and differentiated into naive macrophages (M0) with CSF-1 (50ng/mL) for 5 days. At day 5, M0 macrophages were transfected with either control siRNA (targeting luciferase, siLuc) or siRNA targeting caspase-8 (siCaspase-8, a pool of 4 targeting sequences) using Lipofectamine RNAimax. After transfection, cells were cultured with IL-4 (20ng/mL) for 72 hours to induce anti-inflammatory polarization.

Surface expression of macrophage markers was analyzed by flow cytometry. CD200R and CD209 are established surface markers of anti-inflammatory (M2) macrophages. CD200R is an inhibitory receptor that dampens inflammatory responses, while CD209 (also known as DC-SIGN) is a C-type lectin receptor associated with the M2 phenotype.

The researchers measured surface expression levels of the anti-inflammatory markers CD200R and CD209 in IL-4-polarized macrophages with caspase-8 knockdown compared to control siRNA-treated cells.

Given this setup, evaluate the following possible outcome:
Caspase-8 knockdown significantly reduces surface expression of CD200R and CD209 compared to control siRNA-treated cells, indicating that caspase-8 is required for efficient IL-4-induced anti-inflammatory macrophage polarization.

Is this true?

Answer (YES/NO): YES